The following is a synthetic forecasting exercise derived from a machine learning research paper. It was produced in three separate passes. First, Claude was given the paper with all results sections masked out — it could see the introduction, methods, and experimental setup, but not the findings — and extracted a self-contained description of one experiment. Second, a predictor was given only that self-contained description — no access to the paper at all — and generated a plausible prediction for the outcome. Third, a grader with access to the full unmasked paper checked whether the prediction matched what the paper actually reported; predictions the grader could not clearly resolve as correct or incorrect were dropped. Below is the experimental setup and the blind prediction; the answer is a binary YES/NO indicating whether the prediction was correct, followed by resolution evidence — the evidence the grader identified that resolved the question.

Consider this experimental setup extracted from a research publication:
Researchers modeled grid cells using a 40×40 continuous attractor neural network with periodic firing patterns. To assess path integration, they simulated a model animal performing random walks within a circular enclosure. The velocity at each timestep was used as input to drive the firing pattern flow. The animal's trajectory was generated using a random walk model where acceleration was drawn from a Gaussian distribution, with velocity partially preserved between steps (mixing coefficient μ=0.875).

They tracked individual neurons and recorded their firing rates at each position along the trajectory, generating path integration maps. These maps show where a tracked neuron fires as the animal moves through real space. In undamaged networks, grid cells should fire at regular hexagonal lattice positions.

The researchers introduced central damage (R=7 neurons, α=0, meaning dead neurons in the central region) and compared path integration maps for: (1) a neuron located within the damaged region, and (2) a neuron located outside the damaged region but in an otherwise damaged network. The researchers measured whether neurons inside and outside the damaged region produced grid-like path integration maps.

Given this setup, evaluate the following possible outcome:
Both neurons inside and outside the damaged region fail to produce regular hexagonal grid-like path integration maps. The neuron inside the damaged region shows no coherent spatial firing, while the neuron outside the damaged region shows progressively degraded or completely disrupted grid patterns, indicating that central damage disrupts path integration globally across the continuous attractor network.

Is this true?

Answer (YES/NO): YES